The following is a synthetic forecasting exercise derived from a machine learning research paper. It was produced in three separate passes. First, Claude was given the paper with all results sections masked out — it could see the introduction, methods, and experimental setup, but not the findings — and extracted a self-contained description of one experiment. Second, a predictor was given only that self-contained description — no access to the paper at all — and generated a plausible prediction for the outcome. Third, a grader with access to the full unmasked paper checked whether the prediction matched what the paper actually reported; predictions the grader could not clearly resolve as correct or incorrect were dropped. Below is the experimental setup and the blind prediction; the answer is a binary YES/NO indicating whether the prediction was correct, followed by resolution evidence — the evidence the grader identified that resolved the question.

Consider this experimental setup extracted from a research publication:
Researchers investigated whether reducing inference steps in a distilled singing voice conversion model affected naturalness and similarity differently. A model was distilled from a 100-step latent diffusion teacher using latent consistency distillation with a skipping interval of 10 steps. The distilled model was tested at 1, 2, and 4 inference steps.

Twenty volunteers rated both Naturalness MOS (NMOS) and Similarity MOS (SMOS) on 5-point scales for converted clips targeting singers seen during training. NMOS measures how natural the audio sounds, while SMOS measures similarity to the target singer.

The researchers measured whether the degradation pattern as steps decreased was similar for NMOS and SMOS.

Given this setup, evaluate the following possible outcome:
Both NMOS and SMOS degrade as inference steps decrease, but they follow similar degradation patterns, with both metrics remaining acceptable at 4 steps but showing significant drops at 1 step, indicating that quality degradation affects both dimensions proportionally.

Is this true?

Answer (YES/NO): NO